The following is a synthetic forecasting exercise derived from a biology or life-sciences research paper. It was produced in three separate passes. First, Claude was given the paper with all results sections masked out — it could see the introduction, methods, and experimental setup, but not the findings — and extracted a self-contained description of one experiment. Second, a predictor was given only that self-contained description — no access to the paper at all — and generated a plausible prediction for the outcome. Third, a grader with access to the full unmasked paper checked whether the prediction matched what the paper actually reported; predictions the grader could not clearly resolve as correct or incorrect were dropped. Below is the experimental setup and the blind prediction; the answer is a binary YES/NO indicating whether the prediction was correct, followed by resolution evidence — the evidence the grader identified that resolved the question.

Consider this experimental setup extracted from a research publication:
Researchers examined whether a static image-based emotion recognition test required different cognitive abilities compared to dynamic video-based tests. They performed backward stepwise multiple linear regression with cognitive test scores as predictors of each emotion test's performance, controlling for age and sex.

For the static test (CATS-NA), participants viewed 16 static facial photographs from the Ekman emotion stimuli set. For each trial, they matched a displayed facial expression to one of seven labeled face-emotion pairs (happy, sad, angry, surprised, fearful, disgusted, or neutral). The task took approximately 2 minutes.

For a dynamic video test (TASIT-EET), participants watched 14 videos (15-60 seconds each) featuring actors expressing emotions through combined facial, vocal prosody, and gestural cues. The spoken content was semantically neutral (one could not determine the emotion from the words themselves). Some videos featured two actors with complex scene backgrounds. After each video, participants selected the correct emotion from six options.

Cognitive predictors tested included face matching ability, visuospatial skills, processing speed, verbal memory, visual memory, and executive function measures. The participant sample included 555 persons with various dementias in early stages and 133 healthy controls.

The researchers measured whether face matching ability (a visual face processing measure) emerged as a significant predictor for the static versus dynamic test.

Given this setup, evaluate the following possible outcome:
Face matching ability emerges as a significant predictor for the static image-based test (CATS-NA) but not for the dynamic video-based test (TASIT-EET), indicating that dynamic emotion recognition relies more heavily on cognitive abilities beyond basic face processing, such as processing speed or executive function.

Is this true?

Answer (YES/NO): NO